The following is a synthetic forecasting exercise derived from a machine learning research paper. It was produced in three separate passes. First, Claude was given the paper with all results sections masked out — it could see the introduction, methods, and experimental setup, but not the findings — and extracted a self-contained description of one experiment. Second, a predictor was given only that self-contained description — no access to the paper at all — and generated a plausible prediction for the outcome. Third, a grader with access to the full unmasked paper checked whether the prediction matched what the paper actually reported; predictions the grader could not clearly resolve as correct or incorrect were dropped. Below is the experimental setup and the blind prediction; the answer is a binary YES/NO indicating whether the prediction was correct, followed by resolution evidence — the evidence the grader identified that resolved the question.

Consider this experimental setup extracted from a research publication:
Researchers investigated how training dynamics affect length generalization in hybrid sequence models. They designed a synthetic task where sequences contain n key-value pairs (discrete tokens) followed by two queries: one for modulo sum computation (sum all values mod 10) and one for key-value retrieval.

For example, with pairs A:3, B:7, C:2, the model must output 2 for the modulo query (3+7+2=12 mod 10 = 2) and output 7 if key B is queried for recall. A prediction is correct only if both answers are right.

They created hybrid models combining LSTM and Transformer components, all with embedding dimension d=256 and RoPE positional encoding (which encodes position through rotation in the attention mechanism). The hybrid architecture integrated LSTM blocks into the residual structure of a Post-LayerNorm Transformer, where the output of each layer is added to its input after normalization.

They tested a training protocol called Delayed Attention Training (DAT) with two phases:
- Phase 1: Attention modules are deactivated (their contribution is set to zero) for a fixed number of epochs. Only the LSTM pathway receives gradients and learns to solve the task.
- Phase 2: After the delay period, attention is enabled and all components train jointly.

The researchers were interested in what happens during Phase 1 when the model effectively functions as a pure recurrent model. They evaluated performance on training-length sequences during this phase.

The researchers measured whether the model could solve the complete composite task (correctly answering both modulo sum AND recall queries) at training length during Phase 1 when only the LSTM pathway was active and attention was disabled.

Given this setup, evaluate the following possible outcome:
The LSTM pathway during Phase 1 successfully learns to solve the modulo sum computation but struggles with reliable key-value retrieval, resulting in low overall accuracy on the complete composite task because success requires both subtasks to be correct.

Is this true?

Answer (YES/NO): YES